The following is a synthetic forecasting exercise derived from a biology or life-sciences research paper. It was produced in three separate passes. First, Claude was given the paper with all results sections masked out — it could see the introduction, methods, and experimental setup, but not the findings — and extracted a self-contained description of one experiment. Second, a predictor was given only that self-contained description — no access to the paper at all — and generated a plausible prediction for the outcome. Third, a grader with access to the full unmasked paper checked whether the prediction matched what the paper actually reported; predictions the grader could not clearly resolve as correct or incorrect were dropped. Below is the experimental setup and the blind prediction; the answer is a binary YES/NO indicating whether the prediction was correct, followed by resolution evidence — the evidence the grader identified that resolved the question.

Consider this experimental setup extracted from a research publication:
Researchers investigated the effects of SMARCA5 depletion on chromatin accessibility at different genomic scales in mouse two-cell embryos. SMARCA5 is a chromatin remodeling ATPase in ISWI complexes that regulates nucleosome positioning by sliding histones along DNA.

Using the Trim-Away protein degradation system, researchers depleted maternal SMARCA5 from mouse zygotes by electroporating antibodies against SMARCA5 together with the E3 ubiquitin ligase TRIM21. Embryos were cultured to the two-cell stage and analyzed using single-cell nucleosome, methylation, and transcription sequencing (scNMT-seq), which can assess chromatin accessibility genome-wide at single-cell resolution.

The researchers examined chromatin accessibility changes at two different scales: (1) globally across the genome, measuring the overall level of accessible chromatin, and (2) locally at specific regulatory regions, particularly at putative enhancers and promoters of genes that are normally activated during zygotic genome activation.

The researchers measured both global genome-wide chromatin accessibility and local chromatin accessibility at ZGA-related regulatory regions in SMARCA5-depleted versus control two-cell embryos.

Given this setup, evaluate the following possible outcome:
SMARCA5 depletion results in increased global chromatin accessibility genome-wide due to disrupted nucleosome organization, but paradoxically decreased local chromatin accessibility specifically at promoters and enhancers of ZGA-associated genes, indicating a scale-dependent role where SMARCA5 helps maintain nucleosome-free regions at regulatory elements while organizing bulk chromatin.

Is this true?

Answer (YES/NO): YES